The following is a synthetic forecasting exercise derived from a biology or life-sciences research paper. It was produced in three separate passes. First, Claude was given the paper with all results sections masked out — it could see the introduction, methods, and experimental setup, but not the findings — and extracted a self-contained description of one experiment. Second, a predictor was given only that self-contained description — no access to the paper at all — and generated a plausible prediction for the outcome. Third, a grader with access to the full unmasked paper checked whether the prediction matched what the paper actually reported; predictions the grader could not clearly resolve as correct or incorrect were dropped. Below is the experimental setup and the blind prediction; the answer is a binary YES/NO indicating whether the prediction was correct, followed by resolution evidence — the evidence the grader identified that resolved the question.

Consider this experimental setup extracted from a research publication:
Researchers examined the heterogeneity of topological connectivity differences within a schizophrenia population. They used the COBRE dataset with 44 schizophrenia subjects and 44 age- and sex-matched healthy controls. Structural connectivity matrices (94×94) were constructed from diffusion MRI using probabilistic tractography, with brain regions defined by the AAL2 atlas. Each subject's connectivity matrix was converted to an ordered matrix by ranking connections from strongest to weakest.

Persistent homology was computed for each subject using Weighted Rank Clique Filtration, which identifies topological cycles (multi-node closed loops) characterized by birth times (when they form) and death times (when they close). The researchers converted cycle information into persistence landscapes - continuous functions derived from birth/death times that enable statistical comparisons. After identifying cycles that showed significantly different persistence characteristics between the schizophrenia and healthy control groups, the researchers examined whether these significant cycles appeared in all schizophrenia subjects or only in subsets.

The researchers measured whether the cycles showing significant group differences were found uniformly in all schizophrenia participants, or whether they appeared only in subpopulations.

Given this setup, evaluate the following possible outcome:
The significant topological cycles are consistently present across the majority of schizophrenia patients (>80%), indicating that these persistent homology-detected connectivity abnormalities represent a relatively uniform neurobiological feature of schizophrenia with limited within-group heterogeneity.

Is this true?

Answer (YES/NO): NO